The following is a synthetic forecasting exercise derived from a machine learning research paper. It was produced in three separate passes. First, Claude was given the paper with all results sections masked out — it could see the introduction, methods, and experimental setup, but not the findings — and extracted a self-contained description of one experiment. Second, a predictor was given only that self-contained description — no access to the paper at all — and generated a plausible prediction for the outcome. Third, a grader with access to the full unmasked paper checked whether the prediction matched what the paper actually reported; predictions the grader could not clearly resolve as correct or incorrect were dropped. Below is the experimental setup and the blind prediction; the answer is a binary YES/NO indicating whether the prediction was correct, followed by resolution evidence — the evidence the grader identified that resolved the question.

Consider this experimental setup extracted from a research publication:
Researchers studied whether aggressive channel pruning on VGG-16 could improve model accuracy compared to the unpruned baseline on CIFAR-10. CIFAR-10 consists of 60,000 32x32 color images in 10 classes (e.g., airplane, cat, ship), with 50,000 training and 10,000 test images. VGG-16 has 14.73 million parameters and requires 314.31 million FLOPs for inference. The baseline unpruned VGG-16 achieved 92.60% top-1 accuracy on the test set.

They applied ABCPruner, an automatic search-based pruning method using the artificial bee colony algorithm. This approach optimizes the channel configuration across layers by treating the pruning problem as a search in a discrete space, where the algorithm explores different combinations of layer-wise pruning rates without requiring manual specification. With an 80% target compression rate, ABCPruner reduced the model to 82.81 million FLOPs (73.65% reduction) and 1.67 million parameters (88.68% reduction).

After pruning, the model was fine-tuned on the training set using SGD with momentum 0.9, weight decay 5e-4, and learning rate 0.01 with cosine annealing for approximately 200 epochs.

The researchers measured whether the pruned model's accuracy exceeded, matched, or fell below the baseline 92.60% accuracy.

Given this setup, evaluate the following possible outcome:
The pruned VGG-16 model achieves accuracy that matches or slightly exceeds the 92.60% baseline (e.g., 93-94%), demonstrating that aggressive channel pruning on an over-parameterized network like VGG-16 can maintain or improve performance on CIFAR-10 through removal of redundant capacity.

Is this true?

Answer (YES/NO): YES